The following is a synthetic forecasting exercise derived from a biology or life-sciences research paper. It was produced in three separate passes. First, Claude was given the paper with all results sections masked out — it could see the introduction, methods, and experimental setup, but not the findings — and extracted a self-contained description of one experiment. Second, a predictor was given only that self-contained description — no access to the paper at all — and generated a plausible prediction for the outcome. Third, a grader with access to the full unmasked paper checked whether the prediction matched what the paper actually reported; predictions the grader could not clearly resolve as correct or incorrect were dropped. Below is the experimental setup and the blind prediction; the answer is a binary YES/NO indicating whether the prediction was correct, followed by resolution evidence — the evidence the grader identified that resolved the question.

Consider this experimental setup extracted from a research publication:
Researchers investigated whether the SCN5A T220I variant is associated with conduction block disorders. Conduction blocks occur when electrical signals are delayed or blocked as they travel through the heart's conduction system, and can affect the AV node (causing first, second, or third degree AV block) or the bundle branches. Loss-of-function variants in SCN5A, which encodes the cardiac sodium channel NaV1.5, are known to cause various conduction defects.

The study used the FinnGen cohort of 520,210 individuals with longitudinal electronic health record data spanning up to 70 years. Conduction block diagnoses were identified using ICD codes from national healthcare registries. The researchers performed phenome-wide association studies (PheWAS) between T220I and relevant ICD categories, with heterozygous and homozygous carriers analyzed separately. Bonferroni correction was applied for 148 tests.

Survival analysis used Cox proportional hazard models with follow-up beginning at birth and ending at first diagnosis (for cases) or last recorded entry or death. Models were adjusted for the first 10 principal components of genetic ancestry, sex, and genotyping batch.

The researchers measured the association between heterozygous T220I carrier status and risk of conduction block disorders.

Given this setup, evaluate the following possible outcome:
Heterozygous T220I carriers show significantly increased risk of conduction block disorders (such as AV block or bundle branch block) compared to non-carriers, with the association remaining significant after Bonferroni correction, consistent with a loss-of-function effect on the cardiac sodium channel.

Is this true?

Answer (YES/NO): YES